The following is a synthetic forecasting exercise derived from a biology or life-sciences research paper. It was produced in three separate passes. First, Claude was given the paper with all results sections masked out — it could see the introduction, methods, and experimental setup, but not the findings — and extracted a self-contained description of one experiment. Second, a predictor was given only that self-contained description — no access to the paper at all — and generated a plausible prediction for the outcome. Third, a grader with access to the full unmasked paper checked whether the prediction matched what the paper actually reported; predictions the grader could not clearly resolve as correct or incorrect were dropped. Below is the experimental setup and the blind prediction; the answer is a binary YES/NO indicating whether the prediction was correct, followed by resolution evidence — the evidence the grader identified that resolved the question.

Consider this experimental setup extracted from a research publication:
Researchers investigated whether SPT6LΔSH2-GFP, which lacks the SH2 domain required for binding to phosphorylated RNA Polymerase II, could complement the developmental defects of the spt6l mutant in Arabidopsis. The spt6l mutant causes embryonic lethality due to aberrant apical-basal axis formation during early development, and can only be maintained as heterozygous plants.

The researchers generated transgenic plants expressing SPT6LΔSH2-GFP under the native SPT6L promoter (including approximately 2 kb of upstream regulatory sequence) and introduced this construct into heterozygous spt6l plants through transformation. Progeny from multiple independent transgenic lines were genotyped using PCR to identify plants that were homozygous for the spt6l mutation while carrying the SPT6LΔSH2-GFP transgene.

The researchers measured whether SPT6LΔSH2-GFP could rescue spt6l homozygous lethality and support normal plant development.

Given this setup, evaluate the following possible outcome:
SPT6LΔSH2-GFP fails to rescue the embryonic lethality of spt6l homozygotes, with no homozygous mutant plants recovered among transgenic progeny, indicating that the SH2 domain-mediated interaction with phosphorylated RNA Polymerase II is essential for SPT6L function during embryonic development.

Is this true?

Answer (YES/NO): NO